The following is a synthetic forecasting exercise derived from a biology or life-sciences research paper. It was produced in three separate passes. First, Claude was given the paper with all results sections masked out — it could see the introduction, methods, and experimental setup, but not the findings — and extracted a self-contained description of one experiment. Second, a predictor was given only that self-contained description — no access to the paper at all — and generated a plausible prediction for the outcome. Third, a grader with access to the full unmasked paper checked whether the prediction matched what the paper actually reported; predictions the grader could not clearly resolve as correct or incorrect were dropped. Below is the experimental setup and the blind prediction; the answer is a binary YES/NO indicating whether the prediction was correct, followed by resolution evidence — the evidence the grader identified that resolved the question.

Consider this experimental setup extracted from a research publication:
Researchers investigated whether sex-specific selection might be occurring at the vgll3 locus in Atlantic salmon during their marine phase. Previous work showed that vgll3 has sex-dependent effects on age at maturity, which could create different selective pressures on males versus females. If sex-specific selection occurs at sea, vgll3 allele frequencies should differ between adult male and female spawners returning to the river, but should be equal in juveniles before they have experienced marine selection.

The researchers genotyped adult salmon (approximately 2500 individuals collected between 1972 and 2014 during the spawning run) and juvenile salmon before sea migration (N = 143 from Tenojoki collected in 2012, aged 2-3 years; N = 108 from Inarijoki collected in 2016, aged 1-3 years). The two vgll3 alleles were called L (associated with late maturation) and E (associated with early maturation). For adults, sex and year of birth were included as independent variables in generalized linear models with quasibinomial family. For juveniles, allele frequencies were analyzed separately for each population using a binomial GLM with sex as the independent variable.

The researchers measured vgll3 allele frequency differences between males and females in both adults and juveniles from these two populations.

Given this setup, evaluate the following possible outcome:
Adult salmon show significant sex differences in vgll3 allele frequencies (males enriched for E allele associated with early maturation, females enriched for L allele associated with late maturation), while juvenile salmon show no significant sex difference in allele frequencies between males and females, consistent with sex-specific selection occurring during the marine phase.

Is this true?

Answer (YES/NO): NO